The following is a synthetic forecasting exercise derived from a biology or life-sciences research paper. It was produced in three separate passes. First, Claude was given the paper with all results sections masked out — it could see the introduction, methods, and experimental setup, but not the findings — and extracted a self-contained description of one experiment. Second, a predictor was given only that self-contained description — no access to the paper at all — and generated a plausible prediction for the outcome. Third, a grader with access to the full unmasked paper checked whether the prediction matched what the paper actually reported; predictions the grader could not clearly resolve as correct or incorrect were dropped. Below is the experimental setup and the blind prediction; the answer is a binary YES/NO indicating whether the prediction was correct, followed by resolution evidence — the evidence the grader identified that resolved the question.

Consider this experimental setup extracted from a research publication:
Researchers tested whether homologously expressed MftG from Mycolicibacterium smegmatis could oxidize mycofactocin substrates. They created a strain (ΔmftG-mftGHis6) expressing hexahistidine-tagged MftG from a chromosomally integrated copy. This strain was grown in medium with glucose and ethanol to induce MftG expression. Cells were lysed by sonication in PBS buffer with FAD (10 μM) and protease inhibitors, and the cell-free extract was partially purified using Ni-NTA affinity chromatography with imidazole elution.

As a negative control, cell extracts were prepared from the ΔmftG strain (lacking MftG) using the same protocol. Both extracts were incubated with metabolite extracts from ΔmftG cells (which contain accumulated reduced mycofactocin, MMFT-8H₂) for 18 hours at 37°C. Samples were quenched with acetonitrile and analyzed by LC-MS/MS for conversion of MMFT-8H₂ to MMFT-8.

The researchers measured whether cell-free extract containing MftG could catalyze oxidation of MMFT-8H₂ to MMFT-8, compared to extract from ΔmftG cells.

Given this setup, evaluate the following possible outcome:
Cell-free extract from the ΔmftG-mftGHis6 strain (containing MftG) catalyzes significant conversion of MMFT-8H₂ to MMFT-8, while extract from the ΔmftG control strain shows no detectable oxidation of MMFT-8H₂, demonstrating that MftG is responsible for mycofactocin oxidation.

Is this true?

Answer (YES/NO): YES